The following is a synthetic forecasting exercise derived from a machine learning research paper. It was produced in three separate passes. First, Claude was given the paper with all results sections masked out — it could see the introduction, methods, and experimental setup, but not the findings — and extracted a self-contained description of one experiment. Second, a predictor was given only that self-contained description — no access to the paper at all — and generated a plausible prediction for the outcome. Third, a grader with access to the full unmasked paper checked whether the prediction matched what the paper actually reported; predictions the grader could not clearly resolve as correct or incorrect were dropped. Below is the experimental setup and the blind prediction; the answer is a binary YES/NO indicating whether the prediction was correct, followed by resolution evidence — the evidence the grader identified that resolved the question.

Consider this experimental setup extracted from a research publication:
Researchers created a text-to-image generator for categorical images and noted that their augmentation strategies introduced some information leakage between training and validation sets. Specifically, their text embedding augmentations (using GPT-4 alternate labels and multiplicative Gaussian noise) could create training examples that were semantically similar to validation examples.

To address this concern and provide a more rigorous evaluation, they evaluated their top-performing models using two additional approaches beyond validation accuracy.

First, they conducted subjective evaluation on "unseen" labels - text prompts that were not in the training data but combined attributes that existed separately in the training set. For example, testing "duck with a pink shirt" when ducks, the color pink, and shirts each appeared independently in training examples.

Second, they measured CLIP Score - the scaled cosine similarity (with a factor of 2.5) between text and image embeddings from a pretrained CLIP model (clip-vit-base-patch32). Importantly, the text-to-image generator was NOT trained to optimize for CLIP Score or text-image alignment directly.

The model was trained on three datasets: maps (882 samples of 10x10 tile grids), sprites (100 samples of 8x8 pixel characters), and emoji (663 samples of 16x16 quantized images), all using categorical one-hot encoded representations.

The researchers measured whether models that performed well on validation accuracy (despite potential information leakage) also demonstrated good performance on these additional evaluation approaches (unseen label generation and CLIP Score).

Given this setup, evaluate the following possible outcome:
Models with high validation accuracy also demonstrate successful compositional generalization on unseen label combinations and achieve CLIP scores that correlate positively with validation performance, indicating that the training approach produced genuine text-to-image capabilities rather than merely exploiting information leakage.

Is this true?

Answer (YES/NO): NO